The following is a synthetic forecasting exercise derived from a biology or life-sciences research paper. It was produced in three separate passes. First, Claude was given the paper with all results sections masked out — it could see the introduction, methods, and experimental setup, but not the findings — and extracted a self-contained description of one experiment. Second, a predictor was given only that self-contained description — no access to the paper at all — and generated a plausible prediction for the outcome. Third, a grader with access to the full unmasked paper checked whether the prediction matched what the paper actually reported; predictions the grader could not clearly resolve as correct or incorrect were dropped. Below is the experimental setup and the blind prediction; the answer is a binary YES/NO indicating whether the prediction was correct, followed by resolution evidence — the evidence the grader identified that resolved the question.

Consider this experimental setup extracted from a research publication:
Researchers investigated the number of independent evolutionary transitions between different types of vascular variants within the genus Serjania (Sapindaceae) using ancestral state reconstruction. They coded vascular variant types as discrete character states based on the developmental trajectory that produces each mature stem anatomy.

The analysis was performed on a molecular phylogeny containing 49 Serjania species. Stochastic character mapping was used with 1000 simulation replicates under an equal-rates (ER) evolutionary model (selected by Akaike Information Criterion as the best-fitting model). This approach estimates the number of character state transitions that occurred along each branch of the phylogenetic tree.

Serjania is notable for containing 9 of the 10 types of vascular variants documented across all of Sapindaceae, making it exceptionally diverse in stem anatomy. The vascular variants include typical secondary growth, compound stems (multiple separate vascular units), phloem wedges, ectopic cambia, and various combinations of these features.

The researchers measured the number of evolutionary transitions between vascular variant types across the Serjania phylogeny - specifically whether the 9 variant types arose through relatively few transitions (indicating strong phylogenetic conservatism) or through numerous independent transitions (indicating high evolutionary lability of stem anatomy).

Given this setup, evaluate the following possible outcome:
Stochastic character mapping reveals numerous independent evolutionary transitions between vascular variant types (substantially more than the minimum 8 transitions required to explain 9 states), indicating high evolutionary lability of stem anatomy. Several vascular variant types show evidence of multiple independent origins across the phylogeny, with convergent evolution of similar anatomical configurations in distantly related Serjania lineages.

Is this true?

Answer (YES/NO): NO